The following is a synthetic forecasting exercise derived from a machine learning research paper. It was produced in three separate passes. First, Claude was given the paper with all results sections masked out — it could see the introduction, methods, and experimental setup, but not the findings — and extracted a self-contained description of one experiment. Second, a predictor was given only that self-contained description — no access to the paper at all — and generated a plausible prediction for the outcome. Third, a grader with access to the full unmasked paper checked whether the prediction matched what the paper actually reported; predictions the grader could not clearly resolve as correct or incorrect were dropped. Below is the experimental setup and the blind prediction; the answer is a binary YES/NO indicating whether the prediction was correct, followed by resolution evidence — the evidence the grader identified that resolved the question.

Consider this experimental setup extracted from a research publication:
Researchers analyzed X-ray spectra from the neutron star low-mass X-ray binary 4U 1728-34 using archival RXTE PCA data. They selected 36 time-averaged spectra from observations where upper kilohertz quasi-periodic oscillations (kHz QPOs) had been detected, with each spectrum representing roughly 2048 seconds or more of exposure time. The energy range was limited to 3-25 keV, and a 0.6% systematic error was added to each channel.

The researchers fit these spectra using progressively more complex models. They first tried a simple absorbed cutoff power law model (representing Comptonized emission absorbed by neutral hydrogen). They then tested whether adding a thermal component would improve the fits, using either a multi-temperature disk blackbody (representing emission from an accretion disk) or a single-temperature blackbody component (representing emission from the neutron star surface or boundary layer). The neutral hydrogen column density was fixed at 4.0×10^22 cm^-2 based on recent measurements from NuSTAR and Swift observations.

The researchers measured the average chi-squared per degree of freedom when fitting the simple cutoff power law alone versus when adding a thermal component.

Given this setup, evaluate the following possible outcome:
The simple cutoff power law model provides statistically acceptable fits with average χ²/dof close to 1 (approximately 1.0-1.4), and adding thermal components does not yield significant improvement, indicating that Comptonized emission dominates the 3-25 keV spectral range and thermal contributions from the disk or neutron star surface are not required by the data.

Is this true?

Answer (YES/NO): NO